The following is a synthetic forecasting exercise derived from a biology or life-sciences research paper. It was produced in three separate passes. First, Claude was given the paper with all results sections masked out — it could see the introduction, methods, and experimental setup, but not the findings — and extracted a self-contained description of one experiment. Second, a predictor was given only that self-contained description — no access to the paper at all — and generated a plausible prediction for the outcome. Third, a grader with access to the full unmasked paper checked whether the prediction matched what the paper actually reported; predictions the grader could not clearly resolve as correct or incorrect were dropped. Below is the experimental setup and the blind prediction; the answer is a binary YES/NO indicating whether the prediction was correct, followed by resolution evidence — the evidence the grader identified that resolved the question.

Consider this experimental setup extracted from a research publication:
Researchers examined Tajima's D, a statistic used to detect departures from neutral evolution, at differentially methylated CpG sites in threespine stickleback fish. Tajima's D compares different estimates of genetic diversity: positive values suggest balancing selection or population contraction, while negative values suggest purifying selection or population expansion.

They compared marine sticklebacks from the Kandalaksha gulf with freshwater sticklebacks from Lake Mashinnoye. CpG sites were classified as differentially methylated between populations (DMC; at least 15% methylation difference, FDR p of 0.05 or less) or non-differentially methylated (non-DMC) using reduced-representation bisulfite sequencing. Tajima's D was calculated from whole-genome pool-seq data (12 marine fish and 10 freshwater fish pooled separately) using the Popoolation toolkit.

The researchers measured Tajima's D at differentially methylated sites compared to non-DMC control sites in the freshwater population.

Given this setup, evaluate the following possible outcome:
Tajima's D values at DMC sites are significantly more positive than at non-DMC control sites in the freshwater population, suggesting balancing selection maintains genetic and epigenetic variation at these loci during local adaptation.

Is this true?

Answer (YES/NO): NO